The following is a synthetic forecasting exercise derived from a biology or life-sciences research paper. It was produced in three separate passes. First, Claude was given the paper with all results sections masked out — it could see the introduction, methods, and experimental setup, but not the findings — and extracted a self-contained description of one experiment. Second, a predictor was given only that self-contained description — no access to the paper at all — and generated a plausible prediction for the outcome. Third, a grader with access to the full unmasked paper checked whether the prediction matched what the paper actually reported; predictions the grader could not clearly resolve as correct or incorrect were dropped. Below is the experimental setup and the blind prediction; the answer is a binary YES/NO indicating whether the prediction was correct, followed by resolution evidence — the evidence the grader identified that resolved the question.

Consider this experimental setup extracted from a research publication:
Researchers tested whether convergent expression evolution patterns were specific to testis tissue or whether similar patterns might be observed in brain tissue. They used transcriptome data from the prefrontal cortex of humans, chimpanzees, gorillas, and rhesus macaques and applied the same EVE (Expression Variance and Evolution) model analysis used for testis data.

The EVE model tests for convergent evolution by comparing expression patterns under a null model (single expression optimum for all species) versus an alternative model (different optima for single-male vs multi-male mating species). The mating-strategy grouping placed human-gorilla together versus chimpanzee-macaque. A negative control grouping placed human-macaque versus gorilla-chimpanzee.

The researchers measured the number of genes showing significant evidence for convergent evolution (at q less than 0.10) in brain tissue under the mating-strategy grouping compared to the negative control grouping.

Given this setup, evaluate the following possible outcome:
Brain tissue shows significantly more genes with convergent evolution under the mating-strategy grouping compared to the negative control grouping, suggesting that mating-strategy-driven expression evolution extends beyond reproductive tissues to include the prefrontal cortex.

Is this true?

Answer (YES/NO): NO